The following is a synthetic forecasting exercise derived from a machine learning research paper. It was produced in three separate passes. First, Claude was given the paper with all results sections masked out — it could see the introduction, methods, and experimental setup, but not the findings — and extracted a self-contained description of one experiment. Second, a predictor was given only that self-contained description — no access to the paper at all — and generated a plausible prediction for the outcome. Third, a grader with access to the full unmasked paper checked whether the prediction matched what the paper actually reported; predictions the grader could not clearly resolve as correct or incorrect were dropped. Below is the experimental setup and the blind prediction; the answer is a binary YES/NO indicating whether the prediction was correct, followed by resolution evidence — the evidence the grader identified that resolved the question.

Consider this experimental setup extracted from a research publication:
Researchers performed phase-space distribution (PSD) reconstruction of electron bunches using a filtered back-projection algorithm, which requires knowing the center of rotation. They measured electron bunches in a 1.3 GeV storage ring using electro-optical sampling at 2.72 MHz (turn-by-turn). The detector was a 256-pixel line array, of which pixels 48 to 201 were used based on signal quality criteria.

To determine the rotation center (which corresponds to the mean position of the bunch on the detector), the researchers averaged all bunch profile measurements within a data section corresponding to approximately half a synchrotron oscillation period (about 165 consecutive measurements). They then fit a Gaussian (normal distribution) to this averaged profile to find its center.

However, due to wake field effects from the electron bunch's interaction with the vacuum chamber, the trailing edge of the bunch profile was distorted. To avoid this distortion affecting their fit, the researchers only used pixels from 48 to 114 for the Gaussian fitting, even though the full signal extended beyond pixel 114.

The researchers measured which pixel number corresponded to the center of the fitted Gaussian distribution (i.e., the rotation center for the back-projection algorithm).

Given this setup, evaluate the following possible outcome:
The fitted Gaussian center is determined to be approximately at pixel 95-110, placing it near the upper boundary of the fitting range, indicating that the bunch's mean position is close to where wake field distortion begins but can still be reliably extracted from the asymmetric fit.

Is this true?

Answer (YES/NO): YES